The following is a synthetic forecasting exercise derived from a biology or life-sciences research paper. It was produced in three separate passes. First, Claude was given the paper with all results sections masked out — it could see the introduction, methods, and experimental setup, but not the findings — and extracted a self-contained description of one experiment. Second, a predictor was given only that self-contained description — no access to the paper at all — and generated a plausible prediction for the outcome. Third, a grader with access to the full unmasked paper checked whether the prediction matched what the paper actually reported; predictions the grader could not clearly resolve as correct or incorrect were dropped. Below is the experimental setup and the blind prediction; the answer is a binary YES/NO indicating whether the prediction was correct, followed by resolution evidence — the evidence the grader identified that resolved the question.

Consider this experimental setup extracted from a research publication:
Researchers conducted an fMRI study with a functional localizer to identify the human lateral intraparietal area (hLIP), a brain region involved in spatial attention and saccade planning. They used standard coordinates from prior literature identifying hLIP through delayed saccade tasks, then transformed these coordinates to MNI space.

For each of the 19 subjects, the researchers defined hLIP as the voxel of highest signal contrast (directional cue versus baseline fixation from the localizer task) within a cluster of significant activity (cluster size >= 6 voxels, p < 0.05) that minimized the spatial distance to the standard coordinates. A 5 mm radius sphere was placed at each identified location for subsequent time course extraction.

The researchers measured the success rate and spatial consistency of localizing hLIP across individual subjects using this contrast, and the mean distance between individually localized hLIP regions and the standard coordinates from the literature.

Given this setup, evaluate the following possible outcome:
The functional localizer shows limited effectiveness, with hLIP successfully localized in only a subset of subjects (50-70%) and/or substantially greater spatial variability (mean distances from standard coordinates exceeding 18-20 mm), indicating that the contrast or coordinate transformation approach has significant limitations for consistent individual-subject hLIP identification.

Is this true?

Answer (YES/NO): NO